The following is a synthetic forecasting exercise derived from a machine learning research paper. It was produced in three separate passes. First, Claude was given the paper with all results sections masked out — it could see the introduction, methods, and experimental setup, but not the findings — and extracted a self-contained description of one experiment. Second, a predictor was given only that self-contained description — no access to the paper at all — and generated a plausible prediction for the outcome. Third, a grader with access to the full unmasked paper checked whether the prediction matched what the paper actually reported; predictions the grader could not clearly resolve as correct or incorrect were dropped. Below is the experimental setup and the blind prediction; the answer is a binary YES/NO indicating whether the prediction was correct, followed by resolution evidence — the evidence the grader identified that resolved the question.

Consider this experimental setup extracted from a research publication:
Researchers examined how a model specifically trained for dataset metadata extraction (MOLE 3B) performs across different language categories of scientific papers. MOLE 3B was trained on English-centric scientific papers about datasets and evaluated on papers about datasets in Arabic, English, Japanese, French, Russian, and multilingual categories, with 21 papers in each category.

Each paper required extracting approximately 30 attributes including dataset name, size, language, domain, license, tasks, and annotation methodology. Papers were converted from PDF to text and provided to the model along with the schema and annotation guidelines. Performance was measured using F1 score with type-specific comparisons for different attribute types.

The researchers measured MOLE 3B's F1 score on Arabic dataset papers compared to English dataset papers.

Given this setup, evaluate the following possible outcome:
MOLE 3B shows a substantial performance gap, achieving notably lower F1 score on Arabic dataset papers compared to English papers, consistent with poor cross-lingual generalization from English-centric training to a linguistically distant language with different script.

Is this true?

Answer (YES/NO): YES